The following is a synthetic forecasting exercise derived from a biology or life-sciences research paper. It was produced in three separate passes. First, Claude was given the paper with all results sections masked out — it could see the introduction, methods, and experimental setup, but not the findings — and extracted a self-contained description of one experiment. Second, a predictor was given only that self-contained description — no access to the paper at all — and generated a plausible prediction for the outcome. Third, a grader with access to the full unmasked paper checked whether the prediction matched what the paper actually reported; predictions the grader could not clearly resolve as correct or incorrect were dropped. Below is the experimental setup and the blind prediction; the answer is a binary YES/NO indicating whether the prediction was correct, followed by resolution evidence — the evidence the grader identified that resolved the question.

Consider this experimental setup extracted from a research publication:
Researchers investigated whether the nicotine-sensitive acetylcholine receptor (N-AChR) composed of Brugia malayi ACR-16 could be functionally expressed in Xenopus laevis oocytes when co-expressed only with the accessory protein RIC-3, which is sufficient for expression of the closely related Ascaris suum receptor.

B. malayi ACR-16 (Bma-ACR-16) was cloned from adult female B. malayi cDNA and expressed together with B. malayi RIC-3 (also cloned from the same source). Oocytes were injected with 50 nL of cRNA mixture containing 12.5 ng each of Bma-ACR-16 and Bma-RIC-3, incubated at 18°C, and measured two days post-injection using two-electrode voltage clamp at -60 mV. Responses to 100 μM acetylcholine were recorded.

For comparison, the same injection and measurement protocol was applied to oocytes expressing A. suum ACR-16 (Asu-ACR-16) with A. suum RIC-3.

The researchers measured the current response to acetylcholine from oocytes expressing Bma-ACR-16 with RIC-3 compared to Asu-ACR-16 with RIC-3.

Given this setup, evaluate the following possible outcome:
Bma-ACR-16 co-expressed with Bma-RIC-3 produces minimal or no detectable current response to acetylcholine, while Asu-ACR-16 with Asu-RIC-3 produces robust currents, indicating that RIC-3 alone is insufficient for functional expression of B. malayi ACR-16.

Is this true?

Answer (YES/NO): YES